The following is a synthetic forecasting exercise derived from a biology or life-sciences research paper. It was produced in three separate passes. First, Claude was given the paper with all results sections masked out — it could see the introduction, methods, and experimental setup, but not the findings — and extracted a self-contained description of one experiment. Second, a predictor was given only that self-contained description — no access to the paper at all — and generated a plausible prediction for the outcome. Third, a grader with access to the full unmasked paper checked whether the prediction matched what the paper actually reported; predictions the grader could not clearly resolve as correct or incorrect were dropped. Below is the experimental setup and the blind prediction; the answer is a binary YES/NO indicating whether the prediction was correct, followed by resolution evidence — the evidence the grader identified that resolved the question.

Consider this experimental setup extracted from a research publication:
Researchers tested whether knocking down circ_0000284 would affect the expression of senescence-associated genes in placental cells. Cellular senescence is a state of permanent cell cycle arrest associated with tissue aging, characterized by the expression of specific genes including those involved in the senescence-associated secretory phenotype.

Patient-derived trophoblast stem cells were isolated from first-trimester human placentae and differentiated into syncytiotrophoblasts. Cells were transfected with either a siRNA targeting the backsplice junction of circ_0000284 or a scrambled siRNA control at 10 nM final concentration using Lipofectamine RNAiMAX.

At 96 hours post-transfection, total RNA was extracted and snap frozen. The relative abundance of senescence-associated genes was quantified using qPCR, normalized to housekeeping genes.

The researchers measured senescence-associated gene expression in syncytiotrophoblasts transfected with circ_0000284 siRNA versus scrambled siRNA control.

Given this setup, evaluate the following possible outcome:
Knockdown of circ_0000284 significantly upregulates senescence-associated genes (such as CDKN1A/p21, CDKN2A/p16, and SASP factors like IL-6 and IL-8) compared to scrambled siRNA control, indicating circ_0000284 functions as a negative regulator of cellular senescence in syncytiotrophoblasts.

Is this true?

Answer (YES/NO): NO